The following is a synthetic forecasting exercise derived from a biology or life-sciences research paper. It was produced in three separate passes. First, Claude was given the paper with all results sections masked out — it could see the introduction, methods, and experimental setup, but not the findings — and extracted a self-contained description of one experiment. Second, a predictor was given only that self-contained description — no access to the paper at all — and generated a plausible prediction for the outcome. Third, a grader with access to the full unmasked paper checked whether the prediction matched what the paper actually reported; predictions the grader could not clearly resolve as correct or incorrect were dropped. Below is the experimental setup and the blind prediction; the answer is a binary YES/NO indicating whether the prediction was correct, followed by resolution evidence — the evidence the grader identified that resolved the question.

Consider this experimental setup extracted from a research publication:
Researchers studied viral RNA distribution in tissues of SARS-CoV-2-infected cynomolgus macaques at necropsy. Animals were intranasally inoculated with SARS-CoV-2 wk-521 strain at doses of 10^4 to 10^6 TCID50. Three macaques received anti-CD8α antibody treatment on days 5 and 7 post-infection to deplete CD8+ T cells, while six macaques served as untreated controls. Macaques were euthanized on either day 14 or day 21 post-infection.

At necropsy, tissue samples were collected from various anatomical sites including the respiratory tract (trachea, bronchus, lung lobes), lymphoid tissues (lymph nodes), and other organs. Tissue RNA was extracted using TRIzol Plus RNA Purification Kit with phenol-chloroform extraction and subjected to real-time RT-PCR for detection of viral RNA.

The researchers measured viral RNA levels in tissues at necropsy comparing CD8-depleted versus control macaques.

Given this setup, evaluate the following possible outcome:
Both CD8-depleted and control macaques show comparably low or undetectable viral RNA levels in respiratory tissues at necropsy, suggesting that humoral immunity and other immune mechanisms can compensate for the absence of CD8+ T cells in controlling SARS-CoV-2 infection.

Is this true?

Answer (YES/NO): YES